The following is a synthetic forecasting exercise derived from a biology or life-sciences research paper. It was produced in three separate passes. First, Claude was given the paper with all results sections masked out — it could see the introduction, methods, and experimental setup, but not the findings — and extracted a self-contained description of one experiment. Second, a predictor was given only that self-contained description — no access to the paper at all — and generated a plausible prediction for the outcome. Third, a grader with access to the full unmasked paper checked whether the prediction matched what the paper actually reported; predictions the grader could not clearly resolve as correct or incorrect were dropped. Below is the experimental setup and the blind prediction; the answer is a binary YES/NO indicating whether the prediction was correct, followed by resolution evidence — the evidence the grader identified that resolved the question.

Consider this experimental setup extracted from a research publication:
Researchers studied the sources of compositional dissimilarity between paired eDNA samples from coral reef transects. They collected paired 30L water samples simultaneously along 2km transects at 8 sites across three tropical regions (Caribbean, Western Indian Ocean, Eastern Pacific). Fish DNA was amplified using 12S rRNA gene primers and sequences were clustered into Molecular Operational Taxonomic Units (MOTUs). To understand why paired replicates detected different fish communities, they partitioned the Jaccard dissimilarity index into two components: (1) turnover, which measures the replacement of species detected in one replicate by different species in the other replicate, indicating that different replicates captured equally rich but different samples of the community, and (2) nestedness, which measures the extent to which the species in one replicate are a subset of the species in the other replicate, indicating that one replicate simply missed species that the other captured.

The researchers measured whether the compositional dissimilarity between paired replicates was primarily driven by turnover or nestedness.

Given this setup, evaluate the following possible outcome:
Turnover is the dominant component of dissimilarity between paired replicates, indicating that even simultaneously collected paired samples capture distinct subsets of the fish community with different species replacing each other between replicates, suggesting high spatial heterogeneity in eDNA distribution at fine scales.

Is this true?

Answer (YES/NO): YES